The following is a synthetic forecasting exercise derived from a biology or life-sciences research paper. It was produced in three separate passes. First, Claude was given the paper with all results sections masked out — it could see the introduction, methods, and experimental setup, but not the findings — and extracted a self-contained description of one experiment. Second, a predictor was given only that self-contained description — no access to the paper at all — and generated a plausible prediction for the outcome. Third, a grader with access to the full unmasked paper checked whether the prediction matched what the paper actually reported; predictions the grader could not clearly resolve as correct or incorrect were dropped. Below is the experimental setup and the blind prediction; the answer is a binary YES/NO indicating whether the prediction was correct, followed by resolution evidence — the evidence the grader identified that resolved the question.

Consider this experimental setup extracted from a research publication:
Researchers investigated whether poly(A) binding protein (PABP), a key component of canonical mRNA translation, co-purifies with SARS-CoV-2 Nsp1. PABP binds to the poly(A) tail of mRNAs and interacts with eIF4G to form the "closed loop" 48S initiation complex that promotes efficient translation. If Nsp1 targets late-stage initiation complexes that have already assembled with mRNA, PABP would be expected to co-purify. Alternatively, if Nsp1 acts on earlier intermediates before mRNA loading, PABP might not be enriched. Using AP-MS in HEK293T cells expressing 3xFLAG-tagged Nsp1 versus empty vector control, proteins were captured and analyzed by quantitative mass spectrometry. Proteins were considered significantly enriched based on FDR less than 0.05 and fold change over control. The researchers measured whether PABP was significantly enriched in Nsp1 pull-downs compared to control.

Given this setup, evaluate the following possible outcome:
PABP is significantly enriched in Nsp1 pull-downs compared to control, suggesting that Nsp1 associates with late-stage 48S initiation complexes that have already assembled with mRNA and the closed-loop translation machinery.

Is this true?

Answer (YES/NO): NO